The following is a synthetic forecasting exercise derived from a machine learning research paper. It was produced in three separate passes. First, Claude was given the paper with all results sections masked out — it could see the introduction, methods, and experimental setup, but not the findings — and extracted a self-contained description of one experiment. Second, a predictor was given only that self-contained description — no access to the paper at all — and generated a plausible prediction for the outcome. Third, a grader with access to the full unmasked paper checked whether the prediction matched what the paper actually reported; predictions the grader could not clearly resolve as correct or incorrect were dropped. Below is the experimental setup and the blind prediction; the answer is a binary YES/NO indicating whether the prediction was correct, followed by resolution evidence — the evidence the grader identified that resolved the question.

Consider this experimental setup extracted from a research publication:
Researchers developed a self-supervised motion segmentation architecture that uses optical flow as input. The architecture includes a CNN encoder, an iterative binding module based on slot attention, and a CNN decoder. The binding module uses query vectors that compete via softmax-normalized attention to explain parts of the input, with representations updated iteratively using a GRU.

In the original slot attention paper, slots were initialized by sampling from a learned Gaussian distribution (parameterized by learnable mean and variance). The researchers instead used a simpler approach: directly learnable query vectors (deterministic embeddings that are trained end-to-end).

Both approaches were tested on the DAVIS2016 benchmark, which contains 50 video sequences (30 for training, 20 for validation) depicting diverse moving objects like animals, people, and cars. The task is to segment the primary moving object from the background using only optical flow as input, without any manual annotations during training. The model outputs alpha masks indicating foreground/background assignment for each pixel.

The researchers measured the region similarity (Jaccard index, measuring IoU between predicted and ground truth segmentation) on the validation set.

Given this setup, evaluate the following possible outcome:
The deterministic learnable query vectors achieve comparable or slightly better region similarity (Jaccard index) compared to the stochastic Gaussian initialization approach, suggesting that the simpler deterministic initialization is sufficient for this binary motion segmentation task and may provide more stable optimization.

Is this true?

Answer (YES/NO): NO